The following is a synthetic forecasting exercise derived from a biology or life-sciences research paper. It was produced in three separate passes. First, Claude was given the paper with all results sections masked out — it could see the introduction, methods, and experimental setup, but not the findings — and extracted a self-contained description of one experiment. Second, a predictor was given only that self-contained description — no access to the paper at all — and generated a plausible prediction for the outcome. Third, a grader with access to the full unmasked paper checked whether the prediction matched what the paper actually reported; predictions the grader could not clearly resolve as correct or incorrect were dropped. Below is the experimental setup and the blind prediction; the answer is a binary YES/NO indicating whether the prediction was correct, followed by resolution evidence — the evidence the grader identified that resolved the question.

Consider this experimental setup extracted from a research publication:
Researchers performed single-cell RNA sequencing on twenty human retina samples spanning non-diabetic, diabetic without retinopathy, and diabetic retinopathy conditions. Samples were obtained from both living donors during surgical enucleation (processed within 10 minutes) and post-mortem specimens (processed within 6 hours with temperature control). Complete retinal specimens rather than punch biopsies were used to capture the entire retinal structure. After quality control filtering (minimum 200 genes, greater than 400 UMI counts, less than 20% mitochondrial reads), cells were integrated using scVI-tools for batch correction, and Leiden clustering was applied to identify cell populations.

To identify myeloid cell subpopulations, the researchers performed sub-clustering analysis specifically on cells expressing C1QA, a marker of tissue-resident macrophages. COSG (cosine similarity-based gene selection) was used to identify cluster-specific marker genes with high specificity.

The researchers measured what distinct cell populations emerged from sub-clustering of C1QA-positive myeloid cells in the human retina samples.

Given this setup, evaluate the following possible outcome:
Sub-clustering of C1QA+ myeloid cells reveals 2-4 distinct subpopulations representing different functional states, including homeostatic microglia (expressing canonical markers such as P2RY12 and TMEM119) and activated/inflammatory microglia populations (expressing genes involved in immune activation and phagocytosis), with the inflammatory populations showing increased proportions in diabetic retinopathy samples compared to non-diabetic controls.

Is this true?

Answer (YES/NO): NO